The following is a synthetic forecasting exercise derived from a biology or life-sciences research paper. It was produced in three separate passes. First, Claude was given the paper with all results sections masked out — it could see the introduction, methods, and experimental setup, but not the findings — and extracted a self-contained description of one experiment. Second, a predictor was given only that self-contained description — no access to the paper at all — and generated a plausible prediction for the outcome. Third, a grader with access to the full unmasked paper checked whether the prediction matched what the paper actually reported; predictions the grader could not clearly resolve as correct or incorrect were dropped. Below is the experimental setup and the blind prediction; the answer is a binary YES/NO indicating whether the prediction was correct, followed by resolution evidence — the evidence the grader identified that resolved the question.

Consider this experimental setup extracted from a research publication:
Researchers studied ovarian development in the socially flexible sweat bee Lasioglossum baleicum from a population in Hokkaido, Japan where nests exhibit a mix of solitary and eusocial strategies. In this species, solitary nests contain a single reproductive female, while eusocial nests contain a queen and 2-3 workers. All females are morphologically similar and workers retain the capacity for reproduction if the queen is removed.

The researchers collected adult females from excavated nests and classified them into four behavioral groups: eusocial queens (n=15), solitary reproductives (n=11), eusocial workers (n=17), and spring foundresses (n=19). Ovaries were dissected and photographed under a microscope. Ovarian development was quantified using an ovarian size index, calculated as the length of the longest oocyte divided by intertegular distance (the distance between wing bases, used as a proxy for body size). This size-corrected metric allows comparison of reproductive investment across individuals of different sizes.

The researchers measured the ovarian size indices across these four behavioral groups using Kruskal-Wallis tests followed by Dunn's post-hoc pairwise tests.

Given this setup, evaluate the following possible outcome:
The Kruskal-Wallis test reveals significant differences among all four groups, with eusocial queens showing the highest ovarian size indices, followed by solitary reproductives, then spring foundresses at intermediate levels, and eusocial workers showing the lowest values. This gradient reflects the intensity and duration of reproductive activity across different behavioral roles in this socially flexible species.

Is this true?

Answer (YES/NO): NO